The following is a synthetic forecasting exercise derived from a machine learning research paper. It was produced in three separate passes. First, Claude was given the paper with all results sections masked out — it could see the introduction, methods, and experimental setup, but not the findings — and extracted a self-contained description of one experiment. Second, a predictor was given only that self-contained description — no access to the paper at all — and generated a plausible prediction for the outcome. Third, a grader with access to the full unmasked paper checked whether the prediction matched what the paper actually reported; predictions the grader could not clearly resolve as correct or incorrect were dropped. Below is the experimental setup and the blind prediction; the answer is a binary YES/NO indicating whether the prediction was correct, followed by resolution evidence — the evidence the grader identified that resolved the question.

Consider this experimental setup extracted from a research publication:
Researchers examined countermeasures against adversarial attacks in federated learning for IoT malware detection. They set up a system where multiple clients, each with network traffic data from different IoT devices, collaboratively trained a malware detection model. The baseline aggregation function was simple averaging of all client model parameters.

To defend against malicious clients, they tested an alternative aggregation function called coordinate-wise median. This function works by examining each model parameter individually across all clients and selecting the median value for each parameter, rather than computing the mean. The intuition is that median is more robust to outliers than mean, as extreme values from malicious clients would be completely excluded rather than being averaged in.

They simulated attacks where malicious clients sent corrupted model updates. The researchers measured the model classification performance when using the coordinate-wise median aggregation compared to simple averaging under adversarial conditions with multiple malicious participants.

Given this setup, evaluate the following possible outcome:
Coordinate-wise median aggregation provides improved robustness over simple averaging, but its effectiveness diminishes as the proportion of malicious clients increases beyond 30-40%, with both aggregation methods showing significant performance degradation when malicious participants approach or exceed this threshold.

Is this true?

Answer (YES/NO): NO